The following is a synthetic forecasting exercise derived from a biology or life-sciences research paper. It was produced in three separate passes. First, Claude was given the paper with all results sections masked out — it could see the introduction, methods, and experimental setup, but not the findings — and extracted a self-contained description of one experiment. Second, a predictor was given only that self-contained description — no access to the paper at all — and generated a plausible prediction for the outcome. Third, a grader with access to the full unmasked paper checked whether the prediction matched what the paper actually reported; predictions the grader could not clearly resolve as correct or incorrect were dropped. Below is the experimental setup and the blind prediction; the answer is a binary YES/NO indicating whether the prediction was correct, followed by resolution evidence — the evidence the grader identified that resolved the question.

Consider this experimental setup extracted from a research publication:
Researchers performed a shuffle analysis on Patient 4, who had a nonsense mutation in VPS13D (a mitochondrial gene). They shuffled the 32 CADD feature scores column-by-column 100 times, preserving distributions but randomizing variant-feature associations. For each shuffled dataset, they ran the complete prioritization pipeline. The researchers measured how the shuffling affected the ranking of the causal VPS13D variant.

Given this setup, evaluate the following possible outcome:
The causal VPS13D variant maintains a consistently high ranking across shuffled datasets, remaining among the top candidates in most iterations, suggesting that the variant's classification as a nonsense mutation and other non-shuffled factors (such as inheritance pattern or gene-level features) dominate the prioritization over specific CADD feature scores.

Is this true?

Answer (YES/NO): NO